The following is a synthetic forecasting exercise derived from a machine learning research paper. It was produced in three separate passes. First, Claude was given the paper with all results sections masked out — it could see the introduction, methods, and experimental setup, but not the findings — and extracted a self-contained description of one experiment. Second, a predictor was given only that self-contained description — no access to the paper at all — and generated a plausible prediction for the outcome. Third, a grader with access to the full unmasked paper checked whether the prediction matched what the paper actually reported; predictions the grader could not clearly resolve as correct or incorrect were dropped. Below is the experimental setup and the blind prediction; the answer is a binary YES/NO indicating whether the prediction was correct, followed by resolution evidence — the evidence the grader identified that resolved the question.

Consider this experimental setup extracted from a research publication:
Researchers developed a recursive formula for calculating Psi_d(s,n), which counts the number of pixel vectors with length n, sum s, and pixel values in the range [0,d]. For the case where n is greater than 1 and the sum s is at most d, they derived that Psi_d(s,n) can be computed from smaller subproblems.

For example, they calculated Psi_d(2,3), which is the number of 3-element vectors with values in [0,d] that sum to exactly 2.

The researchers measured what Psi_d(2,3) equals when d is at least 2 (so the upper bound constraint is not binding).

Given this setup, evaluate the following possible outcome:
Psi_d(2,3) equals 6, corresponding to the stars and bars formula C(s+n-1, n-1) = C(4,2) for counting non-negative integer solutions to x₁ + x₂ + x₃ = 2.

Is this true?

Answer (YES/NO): YES